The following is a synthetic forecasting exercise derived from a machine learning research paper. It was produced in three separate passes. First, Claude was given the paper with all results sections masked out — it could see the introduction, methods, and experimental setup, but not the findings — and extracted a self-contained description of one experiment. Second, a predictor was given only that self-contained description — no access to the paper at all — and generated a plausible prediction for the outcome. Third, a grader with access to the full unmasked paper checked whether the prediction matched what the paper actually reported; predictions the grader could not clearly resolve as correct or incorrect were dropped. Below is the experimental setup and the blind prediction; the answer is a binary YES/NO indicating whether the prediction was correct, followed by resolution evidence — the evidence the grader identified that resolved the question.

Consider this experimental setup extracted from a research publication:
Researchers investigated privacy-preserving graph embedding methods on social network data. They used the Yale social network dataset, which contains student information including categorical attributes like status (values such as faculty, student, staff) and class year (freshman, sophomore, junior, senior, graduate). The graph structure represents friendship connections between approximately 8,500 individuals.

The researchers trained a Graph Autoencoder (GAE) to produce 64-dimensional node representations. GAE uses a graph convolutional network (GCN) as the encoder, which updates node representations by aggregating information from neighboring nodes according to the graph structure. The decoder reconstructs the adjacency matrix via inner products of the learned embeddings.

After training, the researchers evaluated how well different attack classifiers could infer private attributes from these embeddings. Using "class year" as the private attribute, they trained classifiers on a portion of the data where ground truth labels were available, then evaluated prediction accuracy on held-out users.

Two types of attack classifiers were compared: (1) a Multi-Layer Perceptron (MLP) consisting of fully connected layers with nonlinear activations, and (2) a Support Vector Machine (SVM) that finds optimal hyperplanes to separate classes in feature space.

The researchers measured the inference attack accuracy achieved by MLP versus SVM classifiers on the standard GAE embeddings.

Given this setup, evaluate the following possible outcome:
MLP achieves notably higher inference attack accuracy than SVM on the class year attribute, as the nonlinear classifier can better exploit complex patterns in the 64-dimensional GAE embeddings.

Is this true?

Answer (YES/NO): NO